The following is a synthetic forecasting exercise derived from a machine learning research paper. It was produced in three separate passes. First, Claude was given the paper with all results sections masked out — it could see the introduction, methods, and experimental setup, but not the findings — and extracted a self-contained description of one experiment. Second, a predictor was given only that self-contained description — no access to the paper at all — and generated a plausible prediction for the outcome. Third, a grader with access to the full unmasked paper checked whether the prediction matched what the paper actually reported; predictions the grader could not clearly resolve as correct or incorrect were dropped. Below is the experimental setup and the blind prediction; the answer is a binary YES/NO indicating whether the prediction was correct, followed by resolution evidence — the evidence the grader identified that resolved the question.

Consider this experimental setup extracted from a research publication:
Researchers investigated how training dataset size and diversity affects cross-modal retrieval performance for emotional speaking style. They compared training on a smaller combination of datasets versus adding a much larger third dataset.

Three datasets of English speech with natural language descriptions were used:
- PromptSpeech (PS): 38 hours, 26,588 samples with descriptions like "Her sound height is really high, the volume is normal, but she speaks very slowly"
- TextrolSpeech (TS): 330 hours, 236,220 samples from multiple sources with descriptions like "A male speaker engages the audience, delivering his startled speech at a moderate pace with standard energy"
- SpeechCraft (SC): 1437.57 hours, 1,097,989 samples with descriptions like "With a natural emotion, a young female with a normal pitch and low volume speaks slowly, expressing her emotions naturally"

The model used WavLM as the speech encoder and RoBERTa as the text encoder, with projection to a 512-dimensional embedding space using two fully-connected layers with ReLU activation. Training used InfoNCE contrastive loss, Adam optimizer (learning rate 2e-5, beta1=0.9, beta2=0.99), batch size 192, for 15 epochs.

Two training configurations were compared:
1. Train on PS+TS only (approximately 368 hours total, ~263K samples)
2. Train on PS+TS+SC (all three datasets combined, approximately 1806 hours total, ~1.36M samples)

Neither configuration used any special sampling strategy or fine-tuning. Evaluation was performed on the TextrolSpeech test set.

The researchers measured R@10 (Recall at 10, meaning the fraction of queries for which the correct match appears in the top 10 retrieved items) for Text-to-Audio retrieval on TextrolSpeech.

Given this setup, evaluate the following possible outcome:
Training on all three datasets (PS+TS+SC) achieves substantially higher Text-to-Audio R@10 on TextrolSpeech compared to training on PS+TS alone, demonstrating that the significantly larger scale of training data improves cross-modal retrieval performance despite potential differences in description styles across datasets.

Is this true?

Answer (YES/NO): NO